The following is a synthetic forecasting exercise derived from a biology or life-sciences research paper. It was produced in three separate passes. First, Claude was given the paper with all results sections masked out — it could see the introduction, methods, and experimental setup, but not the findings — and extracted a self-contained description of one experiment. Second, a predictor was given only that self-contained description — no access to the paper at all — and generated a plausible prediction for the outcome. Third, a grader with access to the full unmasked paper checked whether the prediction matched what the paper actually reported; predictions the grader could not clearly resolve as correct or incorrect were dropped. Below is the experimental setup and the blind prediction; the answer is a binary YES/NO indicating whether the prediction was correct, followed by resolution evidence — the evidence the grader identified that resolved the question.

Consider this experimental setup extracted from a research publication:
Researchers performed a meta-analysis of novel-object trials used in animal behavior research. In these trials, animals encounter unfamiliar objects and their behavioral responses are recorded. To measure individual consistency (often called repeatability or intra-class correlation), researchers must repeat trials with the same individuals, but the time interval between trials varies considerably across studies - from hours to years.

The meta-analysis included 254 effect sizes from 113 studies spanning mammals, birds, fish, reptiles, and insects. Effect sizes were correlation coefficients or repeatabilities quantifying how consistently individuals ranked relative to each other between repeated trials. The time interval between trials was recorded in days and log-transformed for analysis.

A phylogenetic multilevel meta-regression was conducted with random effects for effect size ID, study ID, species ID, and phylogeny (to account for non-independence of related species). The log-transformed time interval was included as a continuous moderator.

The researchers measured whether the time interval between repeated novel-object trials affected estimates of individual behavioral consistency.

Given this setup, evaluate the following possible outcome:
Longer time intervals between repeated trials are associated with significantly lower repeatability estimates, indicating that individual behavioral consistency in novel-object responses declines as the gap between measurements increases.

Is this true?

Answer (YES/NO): NO